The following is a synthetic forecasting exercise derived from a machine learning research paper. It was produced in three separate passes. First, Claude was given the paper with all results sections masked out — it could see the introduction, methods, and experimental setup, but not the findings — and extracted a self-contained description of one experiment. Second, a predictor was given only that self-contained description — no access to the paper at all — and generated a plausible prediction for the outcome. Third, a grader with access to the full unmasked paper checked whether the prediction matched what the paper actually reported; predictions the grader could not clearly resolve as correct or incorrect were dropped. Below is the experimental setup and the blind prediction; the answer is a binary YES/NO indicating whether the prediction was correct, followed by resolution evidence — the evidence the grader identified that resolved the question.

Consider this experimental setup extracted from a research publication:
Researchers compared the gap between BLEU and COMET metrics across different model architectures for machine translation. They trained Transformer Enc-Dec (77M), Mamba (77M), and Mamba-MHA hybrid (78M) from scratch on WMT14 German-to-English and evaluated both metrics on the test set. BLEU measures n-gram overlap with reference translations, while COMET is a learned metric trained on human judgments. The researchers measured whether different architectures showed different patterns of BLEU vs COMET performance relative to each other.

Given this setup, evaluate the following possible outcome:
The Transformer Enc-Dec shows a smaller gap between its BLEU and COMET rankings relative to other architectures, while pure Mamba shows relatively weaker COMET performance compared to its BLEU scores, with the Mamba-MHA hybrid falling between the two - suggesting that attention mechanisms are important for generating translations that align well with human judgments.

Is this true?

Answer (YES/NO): NO